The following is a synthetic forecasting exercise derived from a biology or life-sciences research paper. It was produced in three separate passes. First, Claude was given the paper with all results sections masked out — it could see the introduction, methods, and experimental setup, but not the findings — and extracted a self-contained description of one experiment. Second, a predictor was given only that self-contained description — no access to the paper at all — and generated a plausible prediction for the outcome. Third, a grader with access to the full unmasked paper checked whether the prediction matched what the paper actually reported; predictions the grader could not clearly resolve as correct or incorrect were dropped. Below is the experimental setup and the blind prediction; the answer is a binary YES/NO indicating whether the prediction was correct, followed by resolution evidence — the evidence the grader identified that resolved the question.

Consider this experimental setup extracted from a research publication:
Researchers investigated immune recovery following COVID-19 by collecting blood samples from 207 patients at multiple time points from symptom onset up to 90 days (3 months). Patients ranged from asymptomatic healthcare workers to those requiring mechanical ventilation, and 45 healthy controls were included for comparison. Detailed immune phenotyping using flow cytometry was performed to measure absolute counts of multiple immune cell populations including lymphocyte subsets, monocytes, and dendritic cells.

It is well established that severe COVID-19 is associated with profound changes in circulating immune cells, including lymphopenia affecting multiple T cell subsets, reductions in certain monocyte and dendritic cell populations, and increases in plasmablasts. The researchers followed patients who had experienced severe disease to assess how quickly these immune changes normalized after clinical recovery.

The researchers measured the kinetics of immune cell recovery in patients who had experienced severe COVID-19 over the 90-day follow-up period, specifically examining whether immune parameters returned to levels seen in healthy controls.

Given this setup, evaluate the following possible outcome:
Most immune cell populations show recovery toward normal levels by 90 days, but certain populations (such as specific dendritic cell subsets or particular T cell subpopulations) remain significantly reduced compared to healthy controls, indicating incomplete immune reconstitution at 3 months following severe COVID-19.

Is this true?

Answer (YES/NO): YES